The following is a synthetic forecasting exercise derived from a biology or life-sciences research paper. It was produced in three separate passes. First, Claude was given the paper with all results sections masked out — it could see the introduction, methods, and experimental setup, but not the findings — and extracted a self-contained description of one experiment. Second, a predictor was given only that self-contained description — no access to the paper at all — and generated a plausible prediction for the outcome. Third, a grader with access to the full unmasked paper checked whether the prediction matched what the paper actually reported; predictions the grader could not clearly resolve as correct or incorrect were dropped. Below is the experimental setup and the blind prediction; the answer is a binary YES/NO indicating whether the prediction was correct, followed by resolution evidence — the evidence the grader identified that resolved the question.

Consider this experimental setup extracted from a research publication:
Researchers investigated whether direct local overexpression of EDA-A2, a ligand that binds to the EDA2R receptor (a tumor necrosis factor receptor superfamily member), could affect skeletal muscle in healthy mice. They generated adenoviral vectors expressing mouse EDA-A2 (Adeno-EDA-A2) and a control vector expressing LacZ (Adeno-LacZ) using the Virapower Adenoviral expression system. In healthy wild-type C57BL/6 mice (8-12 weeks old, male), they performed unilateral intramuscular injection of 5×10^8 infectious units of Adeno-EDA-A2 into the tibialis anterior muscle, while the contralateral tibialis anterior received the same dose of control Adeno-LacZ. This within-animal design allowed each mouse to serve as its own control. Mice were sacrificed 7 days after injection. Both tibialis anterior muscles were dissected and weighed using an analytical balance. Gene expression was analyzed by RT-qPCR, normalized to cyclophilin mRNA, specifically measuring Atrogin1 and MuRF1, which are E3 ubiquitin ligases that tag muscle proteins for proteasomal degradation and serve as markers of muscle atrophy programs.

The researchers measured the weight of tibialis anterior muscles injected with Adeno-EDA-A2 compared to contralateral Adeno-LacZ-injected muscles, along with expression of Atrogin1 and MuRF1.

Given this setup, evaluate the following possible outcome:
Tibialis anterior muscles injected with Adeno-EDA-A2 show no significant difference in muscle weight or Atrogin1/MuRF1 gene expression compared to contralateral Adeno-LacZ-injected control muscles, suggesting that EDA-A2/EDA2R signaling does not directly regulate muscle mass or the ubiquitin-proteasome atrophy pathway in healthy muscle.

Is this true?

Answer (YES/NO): NO